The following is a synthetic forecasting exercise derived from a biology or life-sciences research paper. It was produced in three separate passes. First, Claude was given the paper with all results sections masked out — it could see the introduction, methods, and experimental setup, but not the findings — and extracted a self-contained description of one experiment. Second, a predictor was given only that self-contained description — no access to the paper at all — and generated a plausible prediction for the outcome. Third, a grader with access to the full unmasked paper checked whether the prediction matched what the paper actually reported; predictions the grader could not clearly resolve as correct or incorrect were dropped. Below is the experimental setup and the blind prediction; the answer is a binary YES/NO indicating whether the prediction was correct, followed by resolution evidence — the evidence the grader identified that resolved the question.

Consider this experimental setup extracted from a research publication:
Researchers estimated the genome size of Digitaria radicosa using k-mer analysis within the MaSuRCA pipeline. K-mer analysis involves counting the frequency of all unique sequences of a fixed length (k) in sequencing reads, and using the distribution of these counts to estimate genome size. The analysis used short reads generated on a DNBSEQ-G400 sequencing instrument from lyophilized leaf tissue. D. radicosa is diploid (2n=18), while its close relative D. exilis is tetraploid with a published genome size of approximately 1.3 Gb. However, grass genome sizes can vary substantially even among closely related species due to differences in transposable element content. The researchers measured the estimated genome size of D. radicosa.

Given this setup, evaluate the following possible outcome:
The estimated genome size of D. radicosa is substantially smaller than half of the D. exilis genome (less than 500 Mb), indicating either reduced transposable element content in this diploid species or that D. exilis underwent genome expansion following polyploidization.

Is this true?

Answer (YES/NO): YES